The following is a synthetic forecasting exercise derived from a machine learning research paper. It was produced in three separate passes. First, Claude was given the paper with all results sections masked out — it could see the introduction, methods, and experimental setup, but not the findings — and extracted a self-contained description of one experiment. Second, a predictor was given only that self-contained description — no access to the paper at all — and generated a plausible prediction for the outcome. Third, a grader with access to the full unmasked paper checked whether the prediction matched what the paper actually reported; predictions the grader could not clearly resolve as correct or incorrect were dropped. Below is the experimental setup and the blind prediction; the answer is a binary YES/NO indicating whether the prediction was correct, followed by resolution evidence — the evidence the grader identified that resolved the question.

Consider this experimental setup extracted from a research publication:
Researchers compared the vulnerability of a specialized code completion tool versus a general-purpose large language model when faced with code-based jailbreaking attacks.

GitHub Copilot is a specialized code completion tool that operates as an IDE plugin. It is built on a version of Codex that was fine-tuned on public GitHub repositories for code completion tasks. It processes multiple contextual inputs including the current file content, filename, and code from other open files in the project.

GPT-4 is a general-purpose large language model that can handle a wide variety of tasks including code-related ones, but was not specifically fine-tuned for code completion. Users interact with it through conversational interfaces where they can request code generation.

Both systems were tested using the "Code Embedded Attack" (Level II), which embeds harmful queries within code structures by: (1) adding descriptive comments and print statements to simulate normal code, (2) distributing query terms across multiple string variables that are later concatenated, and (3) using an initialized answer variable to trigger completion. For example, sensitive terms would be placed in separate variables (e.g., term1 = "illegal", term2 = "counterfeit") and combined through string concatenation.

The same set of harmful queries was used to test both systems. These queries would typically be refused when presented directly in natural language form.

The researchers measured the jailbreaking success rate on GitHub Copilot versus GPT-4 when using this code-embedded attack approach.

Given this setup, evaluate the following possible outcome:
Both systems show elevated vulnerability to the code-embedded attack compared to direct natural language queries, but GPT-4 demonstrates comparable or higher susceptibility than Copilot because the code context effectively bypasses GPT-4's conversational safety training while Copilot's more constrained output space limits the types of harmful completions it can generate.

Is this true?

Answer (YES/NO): NO